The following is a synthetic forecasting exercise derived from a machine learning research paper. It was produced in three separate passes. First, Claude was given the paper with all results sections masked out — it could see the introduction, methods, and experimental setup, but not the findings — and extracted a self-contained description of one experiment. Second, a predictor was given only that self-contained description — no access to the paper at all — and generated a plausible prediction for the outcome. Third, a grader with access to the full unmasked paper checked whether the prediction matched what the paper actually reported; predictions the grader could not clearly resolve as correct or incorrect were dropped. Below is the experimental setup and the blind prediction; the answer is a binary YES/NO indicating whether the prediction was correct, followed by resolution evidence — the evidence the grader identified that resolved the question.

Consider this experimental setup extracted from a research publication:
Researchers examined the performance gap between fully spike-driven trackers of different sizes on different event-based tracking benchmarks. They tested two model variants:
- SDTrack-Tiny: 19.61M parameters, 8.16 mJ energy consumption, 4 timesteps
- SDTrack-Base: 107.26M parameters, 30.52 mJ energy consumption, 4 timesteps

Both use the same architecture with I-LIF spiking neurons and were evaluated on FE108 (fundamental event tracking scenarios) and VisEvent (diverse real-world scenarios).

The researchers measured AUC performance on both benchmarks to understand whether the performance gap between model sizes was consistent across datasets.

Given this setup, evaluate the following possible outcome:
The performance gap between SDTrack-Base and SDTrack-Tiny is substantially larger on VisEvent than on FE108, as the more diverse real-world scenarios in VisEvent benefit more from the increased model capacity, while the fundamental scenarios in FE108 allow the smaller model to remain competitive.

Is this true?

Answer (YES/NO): YES